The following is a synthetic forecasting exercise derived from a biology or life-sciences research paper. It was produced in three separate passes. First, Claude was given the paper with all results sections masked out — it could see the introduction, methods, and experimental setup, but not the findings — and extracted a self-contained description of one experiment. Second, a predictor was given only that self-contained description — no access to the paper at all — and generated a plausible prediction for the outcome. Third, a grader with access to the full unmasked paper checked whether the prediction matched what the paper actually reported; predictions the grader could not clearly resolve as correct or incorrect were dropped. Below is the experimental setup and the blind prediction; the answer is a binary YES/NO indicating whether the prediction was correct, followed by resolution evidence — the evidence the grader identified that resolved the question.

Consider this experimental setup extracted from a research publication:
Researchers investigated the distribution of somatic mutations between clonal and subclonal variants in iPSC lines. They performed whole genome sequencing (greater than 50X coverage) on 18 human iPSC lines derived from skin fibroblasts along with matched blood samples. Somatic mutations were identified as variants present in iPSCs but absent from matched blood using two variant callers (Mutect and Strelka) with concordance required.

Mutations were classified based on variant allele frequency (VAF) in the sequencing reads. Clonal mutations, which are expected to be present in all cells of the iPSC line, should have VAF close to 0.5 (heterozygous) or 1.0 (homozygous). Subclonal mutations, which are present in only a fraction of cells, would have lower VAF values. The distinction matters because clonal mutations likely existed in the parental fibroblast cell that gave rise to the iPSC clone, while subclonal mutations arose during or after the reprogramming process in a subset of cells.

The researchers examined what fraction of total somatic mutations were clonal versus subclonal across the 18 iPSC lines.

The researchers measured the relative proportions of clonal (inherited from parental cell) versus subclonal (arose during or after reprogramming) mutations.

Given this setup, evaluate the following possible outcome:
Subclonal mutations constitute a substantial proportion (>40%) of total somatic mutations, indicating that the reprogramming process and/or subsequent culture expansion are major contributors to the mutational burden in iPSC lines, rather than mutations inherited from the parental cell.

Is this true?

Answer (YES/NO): NO